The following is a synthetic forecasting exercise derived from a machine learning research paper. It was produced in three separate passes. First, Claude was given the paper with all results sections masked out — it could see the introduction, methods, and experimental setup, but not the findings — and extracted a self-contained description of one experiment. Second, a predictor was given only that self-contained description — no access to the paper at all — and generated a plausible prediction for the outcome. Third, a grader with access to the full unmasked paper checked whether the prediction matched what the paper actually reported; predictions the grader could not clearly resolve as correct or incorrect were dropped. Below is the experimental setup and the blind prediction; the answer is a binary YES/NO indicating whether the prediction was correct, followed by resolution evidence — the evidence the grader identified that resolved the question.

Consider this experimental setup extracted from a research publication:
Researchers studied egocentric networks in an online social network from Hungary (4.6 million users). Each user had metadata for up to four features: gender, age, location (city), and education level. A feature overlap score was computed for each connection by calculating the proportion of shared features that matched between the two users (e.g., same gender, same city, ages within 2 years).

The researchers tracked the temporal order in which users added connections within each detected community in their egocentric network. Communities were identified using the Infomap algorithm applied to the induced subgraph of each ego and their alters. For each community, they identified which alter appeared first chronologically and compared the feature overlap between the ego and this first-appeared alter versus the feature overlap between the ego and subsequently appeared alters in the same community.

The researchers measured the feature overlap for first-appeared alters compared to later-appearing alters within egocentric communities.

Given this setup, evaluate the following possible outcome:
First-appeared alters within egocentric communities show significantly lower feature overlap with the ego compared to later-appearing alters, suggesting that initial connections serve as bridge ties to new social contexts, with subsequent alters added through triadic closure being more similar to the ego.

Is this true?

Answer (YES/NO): NO